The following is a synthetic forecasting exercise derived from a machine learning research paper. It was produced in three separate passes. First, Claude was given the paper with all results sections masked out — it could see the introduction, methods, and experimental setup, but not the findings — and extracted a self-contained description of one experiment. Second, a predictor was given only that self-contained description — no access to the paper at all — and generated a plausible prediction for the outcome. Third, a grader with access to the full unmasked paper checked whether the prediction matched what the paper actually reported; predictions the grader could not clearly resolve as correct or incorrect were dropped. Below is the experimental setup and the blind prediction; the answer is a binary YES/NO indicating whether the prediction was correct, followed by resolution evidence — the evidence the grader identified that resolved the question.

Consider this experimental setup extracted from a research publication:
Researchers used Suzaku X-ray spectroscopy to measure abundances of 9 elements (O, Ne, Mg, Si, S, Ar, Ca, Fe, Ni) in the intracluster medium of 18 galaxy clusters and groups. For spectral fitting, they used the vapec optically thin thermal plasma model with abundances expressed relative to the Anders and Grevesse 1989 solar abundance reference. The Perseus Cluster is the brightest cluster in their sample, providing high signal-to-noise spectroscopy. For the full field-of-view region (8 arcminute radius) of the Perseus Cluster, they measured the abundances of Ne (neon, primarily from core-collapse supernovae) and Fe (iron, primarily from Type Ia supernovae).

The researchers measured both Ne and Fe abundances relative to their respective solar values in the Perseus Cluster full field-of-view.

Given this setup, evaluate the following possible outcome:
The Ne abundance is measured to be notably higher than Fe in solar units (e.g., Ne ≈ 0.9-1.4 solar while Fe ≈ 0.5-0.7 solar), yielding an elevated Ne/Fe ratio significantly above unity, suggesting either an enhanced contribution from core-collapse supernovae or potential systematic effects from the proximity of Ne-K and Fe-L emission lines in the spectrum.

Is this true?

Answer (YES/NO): NO